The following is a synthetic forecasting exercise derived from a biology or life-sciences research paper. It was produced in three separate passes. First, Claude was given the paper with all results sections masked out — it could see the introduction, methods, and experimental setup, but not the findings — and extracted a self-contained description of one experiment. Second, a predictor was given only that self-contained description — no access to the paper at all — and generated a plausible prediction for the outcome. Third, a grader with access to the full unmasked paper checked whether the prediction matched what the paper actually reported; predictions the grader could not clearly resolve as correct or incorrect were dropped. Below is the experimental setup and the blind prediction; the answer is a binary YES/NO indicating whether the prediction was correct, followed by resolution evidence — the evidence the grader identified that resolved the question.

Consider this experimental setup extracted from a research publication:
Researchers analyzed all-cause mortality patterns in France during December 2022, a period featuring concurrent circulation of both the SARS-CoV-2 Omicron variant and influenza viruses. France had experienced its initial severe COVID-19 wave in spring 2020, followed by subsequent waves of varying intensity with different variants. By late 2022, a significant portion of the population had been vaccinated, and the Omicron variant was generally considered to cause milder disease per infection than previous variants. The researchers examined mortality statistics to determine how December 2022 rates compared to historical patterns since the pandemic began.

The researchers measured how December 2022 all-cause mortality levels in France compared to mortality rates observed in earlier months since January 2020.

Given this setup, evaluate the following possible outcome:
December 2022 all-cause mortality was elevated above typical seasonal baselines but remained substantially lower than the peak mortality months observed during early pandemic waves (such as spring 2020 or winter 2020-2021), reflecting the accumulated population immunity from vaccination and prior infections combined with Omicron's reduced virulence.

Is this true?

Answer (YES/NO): NO